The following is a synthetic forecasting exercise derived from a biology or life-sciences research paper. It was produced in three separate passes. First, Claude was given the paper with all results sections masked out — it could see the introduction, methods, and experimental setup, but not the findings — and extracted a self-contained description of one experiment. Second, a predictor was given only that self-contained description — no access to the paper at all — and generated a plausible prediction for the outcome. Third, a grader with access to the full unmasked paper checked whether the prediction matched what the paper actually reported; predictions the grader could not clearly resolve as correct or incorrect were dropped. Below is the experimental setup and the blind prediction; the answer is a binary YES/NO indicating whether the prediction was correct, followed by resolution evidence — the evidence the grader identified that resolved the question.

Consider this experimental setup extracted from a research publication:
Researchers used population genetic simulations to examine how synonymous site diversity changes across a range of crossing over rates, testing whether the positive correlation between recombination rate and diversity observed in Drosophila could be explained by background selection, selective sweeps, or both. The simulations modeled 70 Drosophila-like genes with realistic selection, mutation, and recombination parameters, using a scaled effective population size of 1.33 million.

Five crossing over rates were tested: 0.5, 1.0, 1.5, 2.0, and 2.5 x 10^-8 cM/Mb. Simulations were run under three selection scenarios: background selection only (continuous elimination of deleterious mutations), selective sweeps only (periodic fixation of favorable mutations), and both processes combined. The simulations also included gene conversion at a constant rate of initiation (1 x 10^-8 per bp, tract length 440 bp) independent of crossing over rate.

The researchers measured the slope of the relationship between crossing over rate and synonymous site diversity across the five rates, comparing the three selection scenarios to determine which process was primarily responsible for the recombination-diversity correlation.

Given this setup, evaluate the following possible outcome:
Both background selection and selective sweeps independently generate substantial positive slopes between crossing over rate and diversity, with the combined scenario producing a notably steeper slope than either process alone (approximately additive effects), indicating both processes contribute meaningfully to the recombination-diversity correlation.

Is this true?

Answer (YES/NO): NO